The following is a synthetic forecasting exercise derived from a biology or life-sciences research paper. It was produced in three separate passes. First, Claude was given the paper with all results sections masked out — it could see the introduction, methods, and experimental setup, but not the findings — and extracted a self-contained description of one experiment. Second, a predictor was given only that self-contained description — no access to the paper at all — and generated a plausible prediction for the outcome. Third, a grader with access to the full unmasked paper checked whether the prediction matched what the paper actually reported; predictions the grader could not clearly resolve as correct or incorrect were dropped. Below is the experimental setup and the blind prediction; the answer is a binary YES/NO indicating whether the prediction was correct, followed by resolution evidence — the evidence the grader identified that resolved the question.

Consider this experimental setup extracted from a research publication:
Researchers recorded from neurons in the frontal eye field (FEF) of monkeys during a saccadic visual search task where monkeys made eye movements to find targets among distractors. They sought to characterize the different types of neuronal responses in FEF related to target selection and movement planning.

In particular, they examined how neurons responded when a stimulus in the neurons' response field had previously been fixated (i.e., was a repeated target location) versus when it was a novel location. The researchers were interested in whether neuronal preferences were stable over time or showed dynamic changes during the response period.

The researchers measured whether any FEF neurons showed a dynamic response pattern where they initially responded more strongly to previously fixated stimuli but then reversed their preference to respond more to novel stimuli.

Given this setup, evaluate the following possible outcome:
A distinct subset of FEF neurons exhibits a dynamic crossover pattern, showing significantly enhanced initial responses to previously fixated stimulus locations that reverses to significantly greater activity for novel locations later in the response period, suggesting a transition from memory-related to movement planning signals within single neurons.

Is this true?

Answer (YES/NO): YES